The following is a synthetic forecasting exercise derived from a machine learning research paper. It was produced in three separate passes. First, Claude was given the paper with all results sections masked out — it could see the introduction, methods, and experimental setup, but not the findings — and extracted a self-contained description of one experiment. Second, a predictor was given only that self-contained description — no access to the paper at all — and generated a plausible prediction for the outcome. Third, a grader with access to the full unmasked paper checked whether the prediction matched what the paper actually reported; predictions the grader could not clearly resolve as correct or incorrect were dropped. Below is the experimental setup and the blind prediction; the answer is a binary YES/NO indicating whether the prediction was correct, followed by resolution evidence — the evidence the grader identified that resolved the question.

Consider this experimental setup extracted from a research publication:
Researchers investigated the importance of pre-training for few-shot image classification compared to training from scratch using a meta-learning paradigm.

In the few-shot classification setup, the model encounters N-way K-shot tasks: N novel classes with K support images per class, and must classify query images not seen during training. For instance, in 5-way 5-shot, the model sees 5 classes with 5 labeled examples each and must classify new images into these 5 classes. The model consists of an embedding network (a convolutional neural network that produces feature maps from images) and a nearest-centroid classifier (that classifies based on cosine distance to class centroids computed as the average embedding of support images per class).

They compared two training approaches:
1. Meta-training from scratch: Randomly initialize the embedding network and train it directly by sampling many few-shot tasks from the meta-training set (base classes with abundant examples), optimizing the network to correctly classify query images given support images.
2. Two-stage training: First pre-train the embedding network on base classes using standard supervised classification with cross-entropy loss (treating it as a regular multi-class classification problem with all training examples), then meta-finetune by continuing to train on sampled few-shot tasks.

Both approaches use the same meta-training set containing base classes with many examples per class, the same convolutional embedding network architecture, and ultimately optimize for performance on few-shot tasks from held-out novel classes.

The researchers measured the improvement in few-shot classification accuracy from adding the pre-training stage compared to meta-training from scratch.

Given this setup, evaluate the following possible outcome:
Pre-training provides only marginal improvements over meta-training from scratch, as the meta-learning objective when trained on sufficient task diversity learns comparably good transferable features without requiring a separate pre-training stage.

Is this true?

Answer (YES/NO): NO